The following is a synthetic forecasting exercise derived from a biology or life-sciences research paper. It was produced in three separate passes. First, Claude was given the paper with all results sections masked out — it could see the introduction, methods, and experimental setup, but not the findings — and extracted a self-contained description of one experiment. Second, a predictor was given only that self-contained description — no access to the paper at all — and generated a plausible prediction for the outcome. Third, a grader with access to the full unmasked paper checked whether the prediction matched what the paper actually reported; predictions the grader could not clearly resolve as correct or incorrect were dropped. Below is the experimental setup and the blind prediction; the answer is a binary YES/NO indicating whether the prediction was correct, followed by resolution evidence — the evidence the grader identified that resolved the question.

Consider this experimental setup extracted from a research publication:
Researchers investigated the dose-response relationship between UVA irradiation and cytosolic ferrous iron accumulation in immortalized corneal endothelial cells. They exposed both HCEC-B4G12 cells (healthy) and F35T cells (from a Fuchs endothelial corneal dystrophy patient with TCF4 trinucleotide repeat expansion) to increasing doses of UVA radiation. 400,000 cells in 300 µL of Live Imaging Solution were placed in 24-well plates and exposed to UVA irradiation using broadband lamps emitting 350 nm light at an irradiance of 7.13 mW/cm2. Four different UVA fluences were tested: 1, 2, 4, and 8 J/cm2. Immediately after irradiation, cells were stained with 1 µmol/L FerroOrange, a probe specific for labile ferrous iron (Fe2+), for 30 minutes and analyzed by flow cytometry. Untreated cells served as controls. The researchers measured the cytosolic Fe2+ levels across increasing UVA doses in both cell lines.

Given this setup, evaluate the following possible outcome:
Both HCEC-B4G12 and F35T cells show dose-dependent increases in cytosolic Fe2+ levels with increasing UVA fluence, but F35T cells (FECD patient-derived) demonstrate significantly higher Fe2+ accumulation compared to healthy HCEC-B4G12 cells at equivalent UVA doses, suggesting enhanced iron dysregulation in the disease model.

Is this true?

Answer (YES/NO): YES